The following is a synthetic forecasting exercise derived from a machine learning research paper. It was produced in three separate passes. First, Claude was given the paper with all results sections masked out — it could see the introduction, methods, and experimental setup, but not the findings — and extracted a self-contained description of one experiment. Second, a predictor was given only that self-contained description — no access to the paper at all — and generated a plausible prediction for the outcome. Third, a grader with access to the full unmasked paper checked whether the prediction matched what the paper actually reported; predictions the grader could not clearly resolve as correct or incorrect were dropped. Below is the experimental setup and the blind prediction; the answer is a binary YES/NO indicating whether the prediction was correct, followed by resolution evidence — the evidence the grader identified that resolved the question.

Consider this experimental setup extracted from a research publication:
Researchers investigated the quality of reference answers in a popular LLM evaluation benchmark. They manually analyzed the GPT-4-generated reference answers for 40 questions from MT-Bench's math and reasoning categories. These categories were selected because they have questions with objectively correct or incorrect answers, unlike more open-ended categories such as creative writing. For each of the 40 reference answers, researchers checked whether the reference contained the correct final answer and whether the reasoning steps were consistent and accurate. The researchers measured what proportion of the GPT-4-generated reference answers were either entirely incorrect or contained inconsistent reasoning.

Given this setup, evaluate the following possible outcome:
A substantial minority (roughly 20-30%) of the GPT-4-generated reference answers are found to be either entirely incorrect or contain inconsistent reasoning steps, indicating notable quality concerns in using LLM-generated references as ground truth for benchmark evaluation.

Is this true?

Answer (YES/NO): NO